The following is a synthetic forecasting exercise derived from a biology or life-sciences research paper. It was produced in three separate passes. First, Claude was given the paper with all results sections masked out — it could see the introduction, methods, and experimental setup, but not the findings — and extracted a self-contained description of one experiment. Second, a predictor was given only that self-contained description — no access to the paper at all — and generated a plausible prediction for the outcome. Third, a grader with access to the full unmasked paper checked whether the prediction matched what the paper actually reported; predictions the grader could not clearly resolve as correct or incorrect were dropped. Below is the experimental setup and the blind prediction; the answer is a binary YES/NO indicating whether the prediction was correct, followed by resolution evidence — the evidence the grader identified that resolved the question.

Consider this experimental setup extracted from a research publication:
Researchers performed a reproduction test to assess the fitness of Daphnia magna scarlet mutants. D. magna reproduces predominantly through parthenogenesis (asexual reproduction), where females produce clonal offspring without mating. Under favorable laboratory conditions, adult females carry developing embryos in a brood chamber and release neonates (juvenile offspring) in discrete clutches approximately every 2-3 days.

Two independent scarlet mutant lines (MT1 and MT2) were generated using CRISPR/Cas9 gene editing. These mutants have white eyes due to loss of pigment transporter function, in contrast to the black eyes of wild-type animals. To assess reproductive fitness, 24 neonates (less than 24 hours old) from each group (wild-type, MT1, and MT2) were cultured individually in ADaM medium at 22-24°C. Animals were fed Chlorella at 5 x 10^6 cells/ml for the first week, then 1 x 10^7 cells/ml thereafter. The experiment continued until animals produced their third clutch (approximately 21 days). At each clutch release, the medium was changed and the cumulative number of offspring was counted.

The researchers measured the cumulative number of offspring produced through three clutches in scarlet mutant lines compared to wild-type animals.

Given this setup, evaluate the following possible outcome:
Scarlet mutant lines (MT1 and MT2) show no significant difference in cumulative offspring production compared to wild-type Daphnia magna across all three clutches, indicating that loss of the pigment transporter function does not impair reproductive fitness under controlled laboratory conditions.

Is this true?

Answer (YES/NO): YES